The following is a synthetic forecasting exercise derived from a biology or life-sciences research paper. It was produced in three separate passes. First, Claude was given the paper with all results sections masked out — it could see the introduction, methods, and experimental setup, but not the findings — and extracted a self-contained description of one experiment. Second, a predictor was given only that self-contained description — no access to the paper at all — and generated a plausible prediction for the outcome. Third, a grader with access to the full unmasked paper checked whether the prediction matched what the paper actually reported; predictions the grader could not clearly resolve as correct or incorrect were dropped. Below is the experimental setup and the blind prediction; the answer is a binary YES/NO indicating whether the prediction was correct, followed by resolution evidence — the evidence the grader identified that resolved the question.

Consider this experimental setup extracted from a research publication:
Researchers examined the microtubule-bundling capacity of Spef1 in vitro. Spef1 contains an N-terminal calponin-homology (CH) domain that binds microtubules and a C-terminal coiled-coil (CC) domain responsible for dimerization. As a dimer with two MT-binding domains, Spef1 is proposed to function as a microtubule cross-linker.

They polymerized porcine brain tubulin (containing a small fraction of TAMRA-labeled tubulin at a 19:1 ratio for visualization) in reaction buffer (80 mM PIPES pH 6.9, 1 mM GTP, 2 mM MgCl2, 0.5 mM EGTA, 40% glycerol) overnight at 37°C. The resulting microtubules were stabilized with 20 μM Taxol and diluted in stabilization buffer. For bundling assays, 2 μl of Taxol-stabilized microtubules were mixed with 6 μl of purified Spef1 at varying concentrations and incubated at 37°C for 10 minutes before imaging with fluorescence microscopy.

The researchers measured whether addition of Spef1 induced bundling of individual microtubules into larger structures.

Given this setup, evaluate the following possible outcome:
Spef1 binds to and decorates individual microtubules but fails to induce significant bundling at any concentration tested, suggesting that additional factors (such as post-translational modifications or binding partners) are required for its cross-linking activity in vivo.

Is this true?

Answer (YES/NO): NO